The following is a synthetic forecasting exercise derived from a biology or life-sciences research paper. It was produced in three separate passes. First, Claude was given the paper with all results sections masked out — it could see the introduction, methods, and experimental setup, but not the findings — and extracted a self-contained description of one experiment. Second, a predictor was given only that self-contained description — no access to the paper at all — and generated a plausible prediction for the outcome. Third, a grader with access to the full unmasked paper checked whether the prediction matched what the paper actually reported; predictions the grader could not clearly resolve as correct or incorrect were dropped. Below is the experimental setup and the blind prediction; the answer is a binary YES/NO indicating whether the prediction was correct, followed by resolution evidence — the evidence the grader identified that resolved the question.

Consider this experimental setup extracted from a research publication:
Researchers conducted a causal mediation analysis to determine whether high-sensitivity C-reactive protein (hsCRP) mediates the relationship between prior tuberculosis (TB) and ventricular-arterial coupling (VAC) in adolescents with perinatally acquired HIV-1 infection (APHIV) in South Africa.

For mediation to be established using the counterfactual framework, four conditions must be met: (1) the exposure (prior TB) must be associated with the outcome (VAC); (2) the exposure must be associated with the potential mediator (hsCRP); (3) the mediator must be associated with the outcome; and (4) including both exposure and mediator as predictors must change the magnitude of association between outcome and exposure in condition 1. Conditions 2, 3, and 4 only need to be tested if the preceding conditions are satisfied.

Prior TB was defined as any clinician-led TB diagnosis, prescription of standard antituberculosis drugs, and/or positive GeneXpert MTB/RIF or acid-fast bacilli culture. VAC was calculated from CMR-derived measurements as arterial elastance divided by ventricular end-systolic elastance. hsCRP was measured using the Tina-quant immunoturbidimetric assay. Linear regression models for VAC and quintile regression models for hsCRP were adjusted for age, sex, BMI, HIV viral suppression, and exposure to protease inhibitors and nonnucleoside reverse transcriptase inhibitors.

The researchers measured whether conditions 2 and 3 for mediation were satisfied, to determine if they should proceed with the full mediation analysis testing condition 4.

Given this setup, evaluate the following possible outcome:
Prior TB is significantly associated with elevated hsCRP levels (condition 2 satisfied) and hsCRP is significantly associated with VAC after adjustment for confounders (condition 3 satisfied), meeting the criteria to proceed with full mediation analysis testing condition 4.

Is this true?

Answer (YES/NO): NO